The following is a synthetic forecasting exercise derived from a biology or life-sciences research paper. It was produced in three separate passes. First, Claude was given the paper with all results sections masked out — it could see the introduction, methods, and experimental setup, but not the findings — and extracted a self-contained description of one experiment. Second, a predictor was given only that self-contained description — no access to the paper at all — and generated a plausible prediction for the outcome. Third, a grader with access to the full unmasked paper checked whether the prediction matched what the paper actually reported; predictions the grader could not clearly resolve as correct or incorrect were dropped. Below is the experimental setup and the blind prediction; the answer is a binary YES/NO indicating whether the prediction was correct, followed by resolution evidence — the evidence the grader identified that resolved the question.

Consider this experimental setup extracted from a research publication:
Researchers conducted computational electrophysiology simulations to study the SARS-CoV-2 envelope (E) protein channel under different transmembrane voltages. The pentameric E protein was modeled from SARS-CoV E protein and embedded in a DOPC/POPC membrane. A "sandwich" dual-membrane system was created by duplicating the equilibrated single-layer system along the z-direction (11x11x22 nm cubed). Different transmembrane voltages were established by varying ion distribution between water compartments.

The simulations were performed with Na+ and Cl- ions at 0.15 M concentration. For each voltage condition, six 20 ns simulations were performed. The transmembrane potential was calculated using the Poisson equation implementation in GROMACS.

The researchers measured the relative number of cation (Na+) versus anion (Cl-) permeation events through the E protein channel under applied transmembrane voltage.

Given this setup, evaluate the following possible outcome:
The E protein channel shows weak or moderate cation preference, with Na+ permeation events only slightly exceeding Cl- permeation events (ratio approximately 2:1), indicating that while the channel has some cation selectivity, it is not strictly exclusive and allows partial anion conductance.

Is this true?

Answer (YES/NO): NO